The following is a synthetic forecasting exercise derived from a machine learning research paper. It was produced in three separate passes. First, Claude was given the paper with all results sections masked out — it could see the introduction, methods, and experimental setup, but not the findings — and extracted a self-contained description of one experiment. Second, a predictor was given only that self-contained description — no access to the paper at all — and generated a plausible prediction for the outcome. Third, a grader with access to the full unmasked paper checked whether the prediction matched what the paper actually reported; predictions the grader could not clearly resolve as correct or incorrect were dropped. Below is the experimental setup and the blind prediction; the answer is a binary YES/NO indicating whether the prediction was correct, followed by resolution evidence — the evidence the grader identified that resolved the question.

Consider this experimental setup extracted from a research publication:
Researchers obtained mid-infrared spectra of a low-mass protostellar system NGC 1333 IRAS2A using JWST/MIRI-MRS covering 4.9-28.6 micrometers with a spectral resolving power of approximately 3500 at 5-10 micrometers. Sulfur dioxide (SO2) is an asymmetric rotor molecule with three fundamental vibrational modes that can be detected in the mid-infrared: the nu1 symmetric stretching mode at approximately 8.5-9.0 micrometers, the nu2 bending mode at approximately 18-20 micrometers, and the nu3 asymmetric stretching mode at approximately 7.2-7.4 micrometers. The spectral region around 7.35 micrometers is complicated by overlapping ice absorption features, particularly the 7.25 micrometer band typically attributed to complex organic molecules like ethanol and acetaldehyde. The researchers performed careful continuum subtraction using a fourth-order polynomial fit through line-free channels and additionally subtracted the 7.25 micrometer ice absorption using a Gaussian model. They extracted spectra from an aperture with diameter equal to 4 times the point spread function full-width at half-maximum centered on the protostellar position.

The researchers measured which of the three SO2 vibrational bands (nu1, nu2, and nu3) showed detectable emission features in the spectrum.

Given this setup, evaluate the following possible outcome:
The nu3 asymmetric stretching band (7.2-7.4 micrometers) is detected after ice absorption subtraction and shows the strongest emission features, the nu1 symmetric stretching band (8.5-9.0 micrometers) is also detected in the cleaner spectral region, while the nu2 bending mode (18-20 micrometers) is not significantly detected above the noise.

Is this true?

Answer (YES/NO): NO